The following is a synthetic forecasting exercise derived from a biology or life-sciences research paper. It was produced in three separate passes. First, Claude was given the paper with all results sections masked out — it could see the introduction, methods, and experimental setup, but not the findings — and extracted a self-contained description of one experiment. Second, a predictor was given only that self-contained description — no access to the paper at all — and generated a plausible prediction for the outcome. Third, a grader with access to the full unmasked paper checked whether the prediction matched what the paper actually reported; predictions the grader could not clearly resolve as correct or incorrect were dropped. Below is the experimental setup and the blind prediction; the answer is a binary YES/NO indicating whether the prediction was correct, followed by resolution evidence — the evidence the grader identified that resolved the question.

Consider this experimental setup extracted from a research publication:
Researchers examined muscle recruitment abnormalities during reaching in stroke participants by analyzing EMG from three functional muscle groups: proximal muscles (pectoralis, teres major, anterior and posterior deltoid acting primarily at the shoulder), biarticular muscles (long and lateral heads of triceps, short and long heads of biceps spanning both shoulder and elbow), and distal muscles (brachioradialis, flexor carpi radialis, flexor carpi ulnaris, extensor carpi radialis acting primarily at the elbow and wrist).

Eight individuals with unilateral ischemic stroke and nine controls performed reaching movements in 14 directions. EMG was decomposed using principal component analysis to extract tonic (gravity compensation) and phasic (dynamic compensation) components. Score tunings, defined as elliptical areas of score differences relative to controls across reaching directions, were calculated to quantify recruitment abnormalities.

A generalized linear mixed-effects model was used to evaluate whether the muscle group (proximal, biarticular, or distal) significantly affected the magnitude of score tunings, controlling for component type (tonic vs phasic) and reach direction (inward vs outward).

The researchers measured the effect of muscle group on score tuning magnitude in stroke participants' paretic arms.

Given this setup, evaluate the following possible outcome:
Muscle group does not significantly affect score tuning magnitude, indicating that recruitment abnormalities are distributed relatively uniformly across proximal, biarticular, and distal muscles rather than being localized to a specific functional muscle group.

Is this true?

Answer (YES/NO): NO